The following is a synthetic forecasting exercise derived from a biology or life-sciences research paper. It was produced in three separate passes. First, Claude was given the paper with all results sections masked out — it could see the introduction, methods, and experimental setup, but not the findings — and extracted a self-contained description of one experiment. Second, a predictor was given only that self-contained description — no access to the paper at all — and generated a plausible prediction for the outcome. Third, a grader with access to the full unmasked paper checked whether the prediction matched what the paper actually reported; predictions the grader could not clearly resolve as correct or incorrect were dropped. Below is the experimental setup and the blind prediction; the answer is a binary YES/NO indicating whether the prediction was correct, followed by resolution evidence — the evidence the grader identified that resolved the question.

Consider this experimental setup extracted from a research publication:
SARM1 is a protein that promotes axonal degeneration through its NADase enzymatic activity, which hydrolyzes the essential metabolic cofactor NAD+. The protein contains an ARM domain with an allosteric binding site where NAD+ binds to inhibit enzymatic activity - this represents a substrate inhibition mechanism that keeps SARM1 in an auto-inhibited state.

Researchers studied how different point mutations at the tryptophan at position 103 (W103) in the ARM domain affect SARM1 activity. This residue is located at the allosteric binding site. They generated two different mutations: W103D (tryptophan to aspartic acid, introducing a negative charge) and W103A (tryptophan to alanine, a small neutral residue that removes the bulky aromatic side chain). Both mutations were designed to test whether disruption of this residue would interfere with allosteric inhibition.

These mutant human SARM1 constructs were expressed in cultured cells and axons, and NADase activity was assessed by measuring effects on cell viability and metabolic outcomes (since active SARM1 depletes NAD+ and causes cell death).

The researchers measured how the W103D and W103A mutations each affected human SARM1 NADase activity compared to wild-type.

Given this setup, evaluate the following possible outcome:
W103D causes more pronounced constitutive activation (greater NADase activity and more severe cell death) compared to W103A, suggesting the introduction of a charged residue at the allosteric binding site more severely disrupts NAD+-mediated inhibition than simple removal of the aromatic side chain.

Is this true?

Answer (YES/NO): NO